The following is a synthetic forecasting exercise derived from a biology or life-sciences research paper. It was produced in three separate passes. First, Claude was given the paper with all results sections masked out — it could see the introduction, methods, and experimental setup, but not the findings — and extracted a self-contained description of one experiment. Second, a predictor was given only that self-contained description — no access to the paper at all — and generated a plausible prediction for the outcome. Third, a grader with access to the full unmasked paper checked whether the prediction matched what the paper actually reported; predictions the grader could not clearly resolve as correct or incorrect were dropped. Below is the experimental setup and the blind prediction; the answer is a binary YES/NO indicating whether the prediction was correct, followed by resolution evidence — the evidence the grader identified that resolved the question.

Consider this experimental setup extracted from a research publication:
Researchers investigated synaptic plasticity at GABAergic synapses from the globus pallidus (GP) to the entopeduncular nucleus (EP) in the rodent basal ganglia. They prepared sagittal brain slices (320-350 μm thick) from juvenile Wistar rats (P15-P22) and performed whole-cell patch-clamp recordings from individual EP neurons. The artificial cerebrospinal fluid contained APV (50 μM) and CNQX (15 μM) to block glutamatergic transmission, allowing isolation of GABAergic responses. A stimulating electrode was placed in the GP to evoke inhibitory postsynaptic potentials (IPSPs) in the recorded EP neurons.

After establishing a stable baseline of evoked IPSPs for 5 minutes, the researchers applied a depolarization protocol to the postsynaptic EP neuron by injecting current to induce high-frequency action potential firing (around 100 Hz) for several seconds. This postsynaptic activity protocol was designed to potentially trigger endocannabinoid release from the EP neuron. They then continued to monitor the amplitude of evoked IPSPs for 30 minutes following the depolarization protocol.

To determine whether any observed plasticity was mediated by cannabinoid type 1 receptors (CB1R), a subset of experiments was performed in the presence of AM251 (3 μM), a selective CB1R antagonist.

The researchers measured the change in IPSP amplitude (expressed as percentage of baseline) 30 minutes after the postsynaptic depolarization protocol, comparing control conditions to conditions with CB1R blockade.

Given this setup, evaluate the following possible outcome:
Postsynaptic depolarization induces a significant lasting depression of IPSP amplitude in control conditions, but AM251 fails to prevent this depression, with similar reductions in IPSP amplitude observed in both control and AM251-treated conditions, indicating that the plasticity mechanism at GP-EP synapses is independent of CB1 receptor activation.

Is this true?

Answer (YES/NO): NO